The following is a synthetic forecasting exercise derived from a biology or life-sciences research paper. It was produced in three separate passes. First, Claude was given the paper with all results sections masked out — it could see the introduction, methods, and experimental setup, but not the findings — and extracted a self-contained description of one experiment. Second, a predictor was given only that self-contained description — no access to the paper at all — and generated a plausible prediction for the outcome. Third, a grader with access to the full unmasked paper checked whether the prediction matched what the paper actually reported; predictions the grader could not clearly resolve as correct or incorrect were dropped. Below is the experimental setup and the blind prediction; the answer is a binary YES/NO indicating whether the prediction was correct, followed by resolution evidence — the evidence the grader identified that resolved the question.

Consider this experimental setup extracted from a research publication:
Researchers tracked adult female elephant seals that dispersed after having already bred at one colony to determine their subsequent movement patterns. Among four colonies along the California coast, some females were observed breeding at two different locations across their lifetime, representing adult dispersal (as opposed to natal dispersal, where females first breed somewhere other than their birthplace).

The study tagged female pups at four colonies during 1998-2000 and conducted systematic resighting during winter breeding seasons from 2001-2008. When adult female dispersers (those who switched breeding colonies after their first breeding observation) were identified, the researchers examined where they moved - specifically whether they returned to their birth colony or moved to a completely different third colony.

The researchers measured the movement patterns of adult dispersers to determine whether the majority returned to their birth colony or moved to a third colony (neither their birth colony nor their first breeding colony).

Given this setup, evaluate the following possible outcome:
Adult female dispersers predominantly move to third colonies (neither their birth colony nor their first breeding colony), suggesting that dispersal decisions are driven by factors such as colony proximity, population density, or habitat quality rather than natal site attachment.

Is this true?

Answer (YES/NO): NO